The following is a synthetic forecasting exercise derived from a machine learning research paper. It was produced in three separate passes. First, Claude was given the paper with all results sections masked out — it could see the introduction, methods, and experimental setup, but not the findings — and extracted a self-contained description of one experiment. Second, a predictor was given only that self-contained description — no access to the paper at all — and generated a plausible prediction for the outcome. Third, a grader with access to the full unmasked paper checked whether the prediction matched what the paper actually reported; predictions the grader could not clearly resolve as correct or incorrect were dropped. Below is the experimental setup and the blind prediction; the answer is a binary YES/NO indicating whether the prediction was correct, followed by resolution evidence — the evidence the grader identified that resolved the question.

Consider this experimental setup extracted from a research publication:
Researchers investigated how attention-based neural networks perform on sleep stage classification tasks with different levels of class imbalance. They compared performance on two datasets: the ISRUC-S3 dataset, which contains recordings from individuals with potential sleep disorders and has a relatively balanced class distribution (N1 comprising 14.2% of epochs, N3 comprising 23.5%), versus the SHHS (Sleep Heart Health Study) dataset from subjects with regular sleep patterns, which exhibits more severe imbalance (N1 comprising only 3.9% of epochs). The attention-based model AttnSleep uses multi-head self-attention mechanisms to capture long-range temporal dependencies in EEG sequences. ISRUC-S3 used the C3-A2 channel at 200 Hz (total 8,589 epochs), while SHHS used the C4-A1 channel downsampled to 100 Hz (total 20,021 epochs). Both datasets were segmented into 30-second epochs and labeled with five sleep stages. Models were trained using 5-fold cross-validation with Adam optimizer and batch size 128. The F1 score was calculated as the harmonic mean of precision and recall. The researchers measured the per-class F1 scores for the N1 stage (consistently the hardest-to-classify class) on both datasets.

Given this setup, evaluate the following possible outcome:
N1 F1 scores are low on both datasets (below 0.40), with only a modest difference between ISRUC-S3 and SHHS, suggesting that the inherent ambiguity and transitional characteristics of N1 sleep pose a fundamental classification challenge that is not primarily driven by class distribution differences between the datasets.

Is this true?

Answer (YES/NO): NO